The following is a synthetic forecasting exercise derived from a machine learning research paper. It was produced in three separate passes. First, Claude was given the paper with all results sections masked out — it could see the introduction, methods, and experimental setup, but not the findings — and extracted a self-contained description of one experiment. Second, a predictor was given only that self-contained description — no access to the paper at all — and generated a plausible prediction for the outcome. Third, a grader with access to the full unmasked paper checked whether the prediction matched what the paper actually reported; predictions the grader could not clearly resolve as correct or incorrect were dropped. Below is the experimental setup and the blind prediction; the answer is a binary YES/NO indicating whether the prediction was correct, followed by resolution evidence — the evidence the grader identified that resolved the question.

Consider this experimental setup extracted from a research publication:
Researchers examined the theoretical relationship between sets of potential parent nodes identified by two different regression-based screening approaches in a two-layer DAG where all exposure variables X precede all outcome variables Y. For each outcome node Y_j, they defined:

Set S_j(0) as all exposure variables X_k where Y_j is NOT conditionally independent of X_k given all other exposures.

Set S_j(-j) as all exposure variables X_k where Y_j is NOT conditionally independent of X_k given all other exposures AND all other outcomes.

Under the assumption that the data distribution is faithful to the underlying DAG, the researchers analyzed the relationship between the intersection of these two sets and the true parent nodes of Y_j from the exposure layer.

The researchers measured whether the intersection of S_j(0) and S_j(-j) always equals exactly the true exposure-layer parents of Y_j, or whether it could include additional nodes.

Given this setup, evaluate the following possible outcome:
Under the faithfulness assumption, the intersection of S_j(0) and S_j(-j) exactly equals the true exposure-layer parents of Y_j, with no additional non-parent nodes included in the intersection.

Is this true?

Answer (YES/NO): NO